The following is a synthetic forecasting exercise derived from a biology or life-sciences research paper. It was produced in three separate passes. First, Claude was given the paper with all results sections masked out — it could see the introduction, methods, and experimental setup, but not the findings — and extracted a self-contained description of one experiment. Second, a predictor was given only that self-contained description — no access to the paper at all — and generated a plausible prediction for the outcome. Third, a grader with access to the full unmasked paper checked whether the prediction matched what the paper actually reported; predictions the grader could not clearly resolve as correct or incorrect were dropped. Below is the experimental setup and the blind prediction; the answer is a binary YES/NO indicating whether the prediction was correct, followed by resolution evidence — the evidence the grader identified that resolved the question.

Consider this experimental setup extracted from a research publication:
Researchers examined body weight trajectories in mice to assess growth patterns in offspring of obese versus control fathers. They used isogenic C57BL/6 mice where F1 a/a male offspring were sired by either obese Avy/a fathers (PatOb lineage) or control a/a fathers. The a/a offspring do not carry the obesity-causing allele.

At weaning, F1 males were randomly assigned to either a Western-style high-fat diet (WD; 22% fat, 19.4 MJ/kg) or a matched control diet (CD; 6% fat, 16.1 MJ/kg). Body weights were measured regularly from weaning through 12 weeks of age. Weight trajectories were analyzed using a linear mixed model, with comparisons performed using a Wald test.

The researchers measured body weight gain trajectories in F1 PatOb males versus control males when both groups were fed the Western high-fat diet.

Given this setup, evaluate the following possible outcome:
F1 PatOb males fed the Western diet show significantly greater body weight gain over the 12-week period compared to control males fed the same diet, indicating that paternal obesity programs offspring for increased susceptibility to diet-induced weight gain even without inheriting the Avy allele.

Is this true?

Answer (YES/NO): NO